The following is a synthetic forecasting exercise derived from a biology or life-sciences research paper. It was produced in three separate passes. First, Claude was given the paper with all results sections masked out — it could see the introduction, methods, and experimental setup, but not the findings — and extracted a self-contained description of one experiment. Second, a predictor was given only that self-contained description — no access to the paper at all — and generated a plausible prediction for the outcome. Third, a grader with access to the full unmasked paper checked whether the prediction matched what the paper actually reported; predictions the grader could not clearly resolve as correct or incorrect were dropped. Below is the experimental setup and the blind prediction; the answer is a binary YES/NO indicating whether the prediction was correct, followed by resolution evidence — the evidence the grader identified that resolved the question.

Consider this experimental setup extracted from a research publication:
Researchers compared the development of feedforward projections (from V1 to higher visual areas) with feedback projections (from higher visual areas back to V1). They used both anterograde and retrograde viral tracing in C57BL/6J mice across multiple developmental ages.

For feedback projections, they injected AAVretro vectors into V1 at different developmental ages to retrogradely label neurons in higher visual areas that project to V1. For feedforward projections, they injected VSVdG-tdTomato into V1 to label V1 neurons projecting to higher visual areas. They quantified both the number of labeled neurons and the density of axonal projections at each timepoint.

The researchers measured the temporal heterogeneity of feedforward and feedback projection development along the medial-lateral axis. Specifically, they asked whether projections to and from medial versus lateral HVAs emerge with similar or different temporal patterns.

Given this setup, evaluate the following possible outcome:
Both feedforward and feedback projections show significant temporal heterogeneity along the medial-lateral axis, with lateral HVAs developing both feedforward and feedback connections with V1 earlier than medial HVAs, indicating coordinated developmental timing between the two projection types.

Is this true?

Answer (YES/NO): NO